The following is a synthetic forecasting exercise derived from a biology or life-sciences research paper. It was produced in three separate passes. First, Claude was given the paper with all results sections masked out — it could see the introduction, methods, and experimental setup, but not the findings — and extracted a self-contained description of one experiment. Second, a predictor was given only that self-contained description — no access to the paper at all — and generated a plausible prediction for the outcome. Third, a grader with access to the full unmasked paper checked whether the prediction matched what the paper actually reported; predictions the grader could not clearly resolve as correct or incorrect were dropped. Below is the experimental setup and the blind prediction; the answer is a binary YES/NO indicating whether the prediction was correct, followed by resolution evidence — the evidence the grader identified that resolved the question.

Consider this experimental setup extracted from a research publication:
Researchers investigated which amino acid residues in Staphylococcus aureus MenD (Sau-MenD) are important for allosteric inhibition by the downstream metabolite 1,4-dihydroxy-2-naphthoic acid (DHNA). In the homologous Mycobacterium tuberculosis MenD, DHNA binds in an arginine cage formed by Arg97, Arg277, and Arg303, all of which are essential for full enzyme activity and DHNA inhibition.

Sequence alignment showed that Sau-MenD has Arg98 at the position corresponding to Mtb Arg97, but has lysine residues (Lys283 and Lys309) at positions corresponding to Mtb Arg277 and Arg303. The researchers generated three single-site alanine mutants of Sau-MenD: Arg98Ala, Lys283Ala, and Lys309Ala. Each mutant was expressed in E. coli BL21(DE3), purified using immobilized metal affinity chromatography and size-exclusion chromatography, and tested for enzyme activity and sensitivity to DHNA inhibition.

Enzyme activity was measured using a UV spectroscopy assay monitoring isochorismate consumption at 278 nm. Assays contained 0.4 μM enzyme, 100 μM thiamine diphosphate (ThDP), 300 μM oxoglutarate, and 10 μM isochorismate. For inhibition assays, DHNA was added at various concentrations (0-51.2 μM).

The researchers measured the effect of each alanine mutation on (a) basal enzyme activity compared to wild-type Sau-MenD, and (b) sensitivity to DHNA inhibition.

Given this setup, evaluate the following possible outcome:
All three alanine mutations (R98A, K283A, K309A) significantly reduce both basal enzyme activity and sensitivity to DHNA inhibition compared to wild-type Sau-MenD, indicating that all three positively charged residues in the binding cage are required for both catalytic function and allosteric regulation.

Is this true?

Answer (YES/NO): NO